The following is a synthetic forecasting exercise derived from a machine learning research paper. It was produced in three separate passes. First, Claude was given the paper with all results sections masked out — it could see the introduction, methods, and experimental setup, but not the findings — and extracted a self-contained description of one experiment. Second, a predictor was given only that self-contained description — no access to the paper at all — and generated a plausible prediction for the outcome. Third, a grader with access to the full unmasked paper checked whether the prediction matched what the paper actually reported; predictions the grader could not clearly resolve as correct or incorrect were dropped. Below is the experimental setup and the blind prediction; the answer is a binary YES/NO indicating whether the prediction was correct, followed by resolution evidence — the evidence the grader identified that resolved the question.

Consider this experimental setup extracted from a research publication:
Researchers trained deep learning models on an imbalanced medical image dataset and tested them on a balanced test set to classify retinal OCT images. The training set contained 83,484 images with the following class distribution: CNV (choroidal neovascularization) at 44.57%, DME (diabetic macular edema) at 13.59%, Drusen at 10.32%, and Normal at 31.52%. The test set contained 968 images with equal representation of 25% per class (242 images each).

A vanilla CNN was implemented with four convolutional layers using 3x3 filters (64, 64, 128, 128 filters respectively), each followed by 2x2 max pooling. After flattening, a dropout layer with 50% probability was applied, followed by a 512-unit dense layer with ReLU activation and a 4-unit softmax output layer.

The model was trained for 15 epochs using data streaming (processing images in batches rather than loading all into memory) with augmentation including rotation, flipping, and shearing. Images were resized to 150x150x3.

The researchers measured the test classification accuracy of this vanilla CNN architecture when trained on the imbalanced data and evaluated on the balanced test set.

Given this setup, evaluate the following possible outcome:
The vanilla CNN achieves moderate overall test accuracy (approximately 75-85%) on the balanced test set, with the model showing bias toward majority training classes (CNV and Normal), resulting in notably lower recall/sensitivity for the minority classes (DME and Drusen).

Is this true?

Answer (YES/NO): NO